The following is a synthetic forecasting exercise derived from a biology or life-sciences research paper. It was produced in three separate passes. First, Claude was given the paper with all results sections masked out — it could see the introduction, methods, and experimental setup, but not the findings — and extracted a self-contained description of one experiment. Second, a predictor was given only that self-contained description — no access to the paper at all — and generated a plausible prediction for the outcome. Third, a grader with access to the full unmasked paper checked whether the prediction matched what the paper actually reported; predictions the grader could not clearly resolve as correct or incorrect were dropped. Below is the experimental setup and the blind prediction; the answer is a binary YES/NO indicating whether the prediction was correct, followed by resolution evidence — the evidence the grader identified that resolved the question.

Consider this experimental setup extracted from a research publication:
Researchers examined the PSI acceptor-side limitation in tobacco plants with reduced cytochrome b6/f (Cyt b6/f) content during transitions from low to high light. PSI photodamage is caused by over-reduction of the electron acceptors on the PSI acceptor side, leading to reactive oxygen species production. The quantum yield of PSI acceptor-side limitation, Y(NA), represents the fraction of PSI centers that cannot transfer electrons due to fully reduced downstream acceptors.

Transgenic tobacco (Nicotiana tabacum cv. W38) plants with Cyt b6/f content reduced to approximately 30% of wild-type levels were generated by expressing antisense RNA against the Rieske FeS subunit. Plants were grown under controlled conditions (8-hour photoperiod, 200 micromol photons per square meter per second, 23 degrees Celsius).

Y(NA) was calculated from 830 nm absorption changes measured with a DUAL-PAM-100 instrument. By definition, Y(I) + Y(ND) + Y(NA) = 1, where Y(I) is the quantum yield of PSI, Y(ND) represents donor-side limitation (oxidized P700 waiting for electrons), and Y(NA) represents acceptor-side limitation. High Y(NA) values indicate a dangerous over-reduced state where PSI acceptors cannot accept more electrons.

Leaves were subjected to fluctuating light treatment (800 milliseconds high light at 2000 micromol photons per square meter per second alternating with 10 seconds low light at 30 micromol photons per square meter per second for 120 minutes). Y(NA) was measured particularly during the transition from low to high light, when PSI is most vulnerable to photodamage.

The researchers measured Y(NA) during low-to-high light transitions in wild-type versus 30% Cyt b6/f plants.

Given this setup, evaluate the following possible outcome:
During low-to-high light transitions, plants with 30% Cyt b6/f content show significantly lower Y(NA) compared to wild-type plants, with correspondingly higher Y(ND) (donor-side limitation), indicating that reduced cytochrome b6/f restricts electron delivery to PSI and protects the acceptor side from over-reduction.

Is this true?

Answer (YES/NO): YES